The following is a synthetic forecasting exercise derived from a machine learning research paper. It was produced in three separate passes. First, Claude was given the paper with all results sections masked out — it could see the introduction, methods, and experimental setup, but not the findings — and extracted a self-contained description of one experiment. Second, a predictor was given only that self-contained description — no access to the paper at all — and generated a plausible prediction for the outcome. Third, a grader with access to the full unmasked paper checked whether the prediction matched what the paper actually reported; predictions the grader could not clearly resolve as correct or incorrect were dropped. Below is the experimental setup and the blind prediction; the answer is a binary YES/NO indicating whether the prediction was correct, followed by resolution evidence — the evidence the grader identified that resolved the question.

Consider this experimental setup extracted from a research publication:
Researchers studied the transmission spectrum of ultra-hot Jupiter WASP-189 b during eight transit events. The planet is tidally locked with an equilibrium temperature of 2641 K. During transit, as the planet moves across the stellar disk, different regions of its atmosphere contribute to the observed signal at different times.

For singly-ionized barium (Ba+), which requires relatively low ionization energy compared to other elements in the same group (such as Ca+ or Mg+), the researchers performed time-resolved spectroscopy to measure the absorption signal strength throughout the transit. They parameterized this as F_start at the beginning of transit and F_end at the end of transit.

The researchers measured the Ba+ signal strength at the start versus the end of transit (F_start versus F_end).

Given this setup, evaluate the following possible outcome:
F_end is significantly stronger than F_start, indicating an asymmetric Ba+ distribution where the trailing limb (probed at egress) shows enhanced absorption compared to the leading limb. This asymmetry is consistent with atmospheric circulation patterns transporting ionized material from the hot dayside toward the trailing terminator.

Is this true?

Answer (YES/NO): NO